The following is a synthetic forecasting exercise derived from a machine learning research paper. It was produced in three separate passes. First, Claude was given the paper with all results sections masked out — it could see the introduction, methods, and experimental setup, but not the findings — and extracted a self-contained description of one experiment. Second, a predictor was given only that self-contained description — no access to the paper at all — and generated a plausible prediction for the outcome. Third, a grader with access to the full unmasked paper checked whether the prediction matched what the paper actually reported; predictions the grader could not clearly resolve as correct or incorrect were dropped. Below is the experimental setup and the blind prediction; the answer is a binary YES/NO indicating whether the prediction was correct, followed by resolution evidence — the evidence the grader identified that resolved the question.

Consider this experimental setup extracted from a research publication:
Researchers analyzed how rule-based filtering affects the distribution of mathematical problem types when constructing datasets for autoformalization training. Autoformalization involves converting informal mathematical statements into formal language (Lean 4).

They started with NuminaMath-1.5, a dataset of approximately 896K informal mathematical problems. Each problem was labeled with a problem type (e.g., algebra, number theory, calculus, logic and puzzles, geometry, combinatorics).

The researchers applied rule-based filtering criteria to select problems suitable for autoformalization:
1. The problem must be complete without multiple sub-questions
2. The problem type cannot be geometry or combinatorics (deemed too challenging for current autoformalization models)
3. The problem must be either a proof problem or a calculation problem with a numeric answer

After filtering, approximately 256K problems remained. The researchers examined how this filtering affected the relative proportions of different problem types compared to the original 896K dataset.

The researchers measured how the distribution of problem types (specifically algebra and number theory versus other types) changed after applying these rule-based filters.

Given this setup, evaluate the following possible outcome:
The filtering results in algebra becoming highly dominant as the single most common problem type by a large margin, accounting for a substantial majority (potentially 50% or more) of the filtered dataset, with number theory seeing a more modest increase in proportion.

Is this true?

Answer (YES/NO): NO